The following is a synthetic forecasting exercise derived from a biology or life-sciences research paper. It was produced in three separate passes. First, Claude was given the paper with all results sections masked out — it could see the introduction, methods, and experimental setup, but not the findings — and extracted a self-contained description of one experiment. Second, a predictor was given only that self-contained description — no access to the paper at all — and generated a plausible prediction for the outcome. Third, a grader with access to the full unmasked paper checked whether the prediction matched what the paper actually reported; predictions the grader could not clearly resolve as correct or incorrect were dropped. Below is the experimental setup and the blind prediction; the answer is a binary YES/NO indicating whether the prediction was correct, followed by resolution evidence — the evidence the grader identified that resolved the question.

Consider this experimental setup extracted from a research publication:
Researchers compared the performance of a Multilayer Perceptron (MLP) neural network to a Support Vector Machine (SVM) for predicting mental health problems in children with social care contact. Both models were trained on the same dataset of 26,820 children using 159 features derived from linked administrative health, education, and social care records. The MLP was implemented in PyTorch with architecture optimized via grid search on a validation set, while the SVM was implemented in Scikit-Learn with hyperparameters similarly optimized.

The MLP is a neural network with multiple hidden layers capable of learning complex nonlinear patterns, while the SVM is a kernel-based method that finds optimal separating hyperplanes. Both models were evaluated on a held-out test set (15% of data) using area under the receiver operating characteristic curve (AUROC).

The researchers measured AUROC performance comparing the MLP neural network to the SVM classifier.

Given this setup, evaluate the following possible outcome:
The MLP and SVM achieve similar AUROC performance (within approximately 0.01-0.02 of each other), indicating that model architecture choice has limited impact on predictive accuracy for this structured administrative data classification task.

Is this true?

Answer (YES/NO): YES